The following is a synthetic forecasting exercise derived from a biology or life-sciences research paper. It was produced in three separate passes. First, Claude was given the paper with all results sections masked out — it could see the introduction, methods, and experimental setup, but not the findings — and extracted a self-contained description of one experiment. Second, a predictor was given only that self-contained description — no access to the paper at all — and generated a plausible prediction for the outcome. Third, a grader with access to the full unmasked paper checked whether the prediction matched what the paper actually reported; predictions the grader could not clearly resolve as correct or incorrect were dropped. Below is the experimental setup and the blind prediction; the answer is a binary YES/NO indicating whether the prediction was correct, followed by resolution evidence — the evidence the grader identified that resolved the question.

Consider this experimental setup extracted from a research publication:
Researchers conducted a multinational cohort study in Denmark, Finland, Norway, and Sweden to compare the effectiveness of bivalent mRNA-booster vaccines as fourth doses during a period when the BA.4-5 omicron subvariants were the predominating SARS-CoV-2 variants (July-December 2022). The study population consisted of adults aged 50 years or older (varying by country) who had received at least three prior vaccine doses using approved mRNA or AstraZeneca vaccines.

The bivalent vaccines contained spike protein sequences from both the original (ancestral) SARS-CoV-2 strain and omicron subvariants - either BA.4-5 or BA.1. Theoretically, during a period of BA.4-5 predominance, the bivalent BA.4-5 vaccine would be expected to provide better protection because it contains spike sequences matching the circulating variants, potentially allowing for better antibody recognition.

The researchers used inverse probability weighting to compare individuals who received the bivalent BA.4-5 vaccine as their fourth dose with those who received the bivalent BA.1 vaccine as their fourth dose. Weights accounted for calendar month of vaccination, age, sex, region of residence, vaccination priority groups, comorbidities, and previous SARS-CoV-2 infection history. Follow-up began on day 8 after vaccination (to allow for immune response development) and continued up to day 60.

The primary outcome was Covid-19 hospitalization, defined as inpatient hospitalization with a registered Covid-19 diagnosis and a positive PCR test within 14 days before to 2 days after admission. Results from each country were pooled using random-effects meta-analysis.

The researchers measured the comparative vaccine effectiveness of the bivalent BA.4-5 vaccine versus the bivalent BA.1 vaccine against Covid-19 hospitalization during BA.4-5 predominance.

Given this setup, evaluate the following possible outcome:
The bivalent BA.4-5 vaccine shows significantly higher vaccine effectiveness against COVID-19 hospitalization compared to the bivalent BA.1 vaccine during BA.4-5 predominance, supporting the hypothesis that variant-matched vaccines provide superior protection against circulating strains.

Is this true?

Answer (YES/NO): YES